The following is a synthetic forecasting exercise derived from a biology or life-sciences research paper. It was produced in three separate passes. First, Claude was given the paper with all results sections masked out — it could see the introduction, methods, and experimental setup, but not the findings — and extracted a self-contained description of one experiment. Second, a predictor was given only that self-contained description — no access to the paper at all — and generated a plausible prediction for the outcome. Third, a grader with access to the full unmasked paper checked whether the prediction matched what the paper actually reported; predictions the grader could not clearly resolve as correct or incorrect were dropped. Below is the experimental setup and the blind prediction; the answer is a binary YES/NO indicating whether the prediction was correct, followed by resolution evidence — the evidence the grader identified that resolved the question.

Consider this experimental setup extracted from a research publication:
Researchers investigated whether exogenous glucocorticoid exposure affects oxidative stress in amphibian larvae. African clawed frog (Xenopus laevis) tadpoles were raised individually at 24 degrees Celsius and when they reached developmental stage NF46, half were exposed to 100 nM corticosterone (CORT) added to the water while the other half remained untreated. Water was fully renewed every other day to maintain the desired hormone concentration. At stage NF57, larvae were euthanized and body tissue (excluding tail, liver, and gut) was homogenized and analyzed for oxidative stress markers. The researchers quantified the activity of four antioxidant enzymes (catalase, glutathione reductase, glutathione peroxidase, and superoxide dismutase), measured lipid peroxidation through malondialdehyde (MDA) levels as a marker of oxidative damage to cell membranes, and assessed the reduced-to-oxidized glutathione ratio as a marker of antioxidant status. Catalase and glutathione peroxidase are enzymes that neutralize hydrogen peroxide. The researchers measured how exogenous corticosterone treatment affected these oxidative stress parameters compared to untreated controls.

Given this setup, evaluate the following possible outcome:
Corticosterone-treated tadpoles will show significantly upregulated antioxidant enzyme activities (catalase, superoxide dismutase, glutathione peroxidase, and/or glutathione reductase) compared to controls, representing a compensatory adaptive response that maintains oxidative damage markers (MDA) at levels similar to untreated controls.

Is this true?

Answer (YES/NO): NO